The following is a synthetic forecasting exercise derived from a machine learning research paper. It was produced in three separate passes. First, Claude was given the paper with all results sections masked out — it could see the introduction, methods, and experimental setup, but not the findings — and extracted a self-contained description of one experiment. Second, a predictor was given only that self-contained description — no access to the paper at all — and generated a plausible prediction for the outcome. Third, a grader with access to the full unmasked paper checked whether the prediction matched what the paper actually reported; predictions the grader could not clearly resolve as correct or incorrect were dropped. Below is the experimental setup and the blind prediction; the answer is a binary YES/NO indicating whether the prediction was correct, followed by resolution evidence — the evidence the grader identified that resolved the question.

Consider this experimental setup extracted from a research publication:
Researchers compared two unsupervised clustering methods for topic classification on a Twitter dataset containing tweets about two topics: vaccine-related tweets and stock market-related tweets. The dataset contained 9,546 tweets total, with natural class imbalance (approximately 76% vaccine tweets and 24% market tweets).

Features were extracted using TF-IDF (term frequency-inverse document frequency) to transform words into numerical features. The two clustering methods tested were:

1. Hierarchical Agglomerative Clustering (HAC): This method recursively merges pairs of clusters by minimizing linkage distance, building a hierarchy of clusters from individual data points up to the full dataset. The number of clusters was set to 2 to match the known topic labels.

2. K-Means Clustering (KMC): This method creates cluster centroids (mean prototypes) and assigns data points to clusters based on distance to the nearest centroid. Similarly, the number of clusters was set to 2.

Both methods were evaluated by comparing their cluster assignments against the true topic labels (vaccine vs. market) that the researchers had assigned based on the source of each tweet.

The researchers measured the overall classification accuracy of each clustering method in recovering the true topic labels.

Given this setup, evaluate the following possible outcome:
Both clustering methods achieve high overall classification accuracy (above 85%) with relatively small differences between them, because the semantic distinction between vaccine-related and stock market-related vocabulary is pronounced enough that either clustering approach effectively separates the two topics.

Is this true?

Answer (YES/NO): NO